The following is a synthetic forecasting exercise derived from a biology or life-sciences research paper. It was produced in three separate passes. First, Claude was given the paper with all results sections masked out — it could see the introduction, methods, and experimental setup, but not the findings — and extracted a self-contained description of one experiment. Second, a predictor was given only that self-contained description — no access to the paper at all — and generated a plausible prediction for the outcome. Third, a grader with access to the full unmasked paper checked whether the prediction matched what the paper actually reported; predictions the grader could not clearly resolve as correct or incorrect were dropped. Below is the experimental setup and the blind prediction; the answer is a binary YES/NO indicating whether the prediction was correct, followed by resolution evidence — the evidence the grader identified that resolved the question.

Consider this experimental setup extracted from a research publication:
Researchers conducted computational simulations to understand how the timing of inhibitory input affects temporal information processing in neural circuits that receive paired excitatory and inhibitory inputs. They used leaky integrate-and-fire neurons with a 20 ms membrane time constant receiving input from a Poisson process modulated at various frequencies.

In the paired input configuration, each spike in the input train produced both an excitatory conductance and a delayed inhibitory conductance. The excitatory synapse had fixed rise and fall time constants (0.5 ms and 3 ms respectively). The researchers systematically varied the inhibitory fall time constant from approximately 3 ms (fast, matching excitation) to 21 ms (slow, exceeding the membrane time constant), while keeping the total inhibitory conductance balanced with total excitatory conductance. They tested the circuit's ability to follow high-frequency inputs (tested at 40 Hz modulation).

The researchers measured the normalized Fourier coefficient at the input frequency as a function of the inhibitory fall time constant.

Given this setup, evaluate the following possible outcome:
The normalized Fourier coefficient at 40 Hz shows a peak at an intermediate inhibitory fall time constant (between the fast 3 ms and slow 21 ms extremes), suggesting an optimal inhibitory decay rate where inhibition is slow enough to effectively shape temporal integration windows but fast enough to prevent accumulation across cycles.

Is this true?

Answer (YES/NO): NO